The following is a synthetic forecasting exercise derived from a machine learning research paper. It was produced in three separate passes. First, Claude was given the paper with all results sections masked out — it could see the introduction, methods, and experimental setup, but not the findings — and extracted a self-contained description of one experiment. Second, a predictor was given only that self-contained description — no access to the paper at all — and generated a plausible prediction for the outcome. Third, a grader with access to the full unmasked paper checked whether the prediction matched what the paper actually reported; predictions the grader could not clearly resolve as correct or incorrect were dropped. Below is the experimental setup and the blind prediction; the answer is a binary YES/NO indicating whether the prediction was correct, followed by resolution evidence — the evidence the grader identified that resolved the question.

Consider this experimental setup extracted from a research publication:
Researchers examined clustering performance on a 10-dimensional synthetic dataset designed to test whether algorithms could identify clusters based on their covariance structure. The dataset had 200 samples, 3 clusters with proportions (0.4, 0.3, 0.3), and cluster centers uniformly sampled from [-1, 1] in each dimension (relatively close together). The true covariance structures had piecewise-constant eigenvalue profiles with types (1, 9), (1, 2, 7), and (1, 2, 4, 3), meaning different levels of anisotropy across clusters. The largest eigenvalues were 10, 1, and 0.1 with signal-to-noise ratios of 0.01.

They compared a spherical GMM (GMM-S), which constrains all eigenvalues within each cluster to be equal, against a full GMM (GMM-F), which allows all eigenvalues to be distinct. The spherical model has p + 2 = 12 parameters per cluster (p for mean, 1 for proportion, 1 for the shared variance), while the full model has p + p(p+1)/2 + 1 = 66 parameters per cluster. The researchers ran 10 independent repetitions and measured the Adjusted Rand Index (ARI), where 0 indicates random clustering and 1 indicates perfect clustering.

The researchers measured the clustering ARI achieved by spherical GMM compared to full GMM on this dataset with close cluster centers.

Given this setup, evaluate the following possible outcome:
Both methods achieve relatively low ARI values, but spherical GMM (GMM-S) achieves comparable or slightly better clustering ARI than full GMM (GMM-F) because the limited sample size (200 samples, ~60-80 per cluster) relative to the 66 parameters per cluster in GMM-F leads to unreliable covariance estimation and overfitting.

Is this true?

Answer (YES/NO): NO